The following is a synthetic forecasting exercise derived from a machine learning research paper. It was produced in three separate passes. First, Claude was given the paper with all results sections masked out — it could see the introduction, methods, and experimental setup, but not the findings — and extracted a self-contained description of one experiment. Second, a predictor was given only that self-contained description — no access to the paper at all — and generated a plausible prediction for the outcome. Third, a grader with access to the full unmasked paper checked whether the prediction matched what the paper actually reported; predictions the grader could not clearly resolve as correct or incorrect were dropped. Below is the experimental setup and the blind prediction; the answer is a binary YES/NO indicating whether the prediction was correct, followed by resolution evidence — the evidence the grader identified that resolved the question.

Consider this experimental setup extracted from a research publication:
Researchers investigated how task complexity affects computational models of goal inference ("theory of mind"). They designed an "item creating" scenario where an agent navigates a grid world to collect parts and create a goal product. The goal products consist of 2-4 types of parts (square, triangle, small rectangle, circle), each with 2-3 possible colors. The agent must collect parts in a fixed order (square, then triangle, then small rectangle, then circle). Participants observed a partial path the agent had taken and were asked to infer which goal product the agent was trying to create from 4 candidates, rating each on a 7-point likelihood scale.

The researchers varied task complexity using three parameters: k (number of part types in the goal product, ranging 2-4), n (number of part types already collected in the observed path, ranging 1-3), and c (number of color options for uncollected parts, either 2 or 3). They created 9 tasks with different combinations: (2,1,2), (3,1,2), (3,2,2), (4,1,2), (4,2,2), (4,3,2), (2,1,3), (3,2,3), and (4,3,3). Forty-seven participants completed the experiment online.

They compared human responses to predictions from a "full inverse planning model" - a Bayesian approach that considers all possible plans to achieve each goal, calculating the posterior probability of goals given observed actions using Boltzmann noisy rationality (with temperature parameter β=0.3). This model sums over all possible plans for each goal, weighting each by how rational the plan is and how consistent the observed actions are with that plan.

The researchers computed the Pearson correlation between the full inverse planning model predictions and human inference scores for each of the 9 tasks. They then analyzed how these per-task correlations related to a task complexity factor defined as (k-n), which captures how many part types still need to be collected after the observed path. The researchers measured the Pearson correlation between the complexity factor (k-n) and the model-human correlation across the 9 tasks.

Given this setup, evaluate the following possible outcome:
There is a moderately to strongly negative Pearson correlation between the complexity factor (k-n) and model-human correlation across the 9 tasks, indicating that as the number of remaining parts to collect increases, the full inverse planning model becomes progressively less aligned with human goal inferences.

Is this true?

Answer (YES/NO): YES